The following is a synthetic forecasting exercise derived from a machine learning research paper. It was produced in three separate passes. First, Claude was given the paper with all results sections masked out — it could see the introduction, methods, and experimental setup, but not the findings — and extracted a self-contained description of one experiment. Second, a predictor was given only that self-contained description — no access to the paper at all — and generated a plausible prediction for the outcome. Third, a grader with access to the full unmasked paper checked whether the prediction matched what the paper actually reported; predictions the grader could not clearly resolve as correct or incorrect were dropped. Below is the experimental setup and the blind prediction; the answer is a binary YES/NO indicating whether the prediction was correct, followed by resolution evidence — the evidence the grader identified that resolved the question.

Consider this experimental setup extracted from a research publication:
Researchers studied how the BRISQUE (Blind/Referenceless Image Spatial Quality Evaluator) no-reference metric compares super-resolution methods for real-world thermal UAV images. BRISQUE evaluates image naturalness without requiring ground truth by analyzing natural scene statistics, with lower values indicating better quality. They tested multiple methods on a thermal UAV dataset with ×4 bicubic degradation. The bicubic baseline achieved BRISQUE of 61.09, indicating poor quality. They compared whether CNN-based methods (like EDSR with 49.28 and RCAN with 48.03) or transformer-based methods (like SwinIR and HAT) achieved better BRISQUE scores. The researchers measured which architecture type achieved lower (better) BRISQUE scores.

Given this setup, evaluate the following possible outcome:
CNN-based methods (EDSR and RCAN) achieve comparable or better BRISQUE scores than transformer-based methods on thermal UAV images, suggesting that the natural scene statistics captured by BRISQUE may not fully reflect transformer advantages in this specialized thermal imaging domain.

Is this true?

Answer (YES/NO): NO